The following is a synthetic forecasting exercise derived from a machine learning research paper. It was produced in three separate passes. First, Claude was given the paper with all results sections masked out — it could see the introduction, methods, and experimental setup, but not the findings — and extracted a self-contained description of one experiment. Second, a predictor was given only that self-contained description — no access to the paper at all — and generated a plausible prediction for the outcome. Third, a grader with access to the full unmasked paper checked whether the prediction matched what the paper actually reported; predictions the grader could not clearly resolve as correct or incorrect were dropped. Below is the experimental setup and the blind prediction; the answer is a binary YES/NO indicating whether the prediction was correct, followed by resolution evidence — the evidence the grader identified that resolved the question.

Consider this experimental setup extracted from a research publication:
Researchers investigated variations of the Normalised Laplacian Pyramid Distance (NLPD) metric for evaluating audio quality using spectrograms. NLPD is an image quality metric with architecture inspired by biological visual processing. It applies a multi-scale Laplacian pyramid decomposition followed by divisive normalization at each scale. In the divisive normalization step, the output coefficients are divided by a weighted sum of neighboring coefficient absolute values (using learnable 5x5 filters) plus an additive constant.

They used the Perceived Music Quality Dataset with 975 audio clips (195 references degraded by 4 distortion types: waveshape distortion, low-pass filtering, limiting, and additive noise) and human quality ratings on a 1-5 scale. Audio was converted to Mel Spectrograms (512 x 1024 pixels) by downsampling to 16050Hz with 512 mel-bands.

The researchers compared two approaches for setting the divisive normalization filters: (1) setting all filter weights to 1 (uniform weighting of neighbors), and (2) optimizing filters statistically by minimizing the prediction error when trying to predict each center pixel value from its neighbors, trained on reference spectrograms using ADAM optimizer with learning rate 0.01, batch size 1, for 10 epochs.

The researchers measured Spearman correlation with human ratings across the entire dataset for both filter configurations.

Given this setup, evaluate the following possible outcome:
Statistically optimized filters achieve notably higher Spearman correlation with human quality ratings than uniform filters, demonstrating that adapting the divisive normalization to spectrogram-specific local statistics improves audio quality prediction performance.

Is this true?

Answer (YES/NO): NO